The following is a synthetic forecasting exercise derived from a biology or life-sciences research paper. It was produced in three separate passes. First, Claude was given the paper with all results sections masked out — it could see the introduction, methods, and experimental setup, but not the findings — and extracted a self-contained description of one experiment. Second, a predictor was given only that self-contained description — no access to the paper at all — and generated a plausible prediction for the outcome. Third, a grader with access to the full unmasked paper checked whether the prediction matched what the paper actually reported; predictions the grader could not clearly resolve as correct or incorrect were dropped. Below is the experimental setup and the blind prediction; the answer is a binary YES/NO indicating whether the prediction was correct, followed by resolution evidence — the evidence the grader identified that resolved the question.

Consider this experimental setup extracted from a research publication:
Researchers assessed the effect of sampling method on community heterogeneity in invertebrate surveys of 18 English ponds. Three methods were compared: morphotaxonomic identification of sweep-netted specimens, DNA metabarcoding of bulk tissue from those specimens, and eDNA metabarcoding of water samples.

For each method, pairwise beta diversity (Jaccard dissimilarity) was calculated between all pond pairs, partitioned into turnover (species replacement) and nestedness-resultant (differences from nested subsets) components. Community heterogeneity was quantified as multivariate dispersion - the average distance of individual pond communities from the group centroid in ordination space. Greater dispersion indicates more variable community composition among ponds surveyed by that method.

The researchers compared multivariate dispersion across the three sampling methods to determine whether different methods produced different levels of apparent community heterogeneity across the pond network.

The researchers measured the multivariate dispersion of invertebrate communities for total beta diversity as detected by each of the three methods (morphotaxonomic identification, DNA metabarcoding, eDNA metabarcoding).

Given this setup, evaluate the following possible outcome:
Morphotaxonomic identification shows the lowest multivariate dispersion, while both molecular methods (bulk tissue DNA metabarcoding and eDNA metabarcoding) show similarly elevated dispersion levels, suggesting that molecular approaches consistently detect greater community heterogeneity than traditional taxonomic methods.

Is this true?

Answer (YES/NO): NO